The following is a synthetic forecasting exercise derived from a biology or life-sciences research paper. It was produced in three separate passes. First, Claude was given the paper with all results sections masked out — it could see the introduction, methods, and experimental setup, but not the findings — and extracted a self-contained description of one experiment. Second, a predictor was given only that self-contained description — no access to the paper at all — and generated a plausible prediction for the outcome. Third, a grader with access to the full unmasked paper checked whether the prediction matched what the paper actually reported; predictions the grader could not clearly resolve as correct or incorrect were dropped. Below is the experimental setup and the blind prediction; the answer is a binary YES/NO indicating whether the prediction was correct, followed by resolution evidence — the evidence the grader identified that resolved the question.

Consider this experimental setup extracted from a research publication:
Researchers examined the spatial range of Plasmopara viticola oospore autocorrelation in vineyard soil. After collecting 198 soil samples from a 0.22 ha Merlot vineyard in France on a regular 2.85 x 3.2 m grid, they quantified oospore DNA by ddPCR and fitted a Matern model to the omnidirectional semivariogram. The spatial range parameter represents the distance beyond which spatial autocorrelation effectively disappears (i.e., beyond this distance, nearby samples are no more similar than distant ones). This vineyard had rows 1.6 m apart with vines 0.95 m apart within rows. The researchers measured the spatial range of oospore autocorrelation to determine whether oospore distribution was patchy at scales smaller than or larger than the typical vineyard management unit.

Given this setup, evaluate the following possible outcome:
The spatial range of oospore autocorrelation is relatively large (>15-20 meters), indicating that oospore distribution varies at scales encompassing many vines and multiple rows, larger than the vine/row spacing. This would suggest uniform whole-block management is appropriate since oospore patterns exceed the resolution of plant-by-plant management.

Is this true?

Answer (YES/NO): YES